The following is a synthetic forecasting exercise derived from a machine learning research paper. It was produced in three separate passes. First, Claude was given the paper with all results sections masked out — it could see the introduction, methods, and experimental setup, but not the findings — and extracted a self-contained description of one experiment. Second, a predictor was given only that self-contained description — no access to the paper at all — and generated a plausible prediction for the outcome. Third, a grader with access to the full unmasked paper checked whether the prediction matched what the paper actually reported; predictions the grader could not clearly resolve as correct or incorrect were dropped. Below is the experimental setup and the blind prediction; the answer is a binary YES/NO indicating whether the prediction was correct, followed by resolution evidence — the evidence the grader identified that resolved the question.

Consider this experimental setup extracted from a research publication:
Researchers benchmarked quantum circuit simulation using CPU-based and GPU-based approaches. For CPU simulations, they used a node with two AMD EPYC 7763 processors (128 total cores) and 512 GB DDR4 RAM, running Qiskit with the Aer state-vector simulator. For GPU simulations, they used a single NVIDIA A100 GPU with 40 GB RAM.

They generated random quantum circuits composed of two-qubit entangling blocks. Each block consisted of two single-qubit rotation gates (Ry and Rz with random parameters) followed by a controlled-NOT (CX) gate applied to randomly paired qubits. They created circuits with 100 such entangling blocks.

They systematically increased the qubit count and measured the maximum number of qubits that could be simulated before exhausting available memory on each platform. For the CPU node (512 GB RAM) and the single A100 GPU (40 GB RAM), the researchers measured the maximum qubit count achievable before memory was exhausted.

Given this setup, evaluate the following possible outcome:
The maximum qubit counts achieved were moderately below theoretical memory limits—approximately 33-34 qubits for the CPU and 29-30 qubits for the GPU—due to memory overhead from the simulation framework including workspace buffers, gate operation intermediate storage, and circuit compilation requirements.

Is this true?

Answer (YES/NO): NO